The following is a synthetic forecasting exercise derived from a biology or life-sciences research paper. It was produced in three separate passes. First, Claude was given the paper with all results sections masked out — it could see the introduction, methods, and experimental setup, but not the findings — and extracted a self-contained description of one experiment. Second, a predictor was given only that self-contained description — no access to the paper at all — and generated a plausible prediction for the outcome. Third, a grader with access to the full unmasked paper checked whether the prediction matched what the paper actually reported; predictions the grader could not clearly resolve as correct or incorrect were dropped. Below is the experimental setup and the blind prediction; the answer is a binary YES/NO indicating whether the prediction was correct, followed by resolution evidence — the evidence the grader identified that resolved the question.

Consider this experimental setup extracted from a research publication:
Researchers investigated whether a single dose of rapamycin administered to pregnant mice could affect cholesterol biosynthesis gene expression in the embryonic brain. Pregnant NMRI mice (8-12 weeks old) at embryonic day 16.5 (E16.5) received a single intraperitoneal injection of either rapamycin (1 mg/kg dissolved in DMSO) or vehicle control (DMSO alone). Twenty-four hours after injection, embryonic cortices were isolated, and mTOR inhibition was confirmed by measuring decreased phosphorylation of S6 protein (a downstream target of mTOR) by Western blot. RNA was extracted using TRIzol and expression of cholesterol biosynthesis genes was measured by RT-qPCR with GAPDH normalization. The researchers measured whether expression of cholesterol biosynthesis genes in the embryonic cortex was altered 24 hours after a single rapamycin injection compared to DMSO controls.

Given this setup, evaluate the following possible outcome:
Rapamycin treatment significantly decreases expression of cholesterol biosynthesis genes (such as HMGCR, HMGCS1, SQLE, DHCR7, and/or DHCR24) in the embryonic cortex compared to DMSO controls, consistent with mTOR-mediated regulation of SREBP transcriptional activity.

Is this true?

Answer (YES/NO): YES